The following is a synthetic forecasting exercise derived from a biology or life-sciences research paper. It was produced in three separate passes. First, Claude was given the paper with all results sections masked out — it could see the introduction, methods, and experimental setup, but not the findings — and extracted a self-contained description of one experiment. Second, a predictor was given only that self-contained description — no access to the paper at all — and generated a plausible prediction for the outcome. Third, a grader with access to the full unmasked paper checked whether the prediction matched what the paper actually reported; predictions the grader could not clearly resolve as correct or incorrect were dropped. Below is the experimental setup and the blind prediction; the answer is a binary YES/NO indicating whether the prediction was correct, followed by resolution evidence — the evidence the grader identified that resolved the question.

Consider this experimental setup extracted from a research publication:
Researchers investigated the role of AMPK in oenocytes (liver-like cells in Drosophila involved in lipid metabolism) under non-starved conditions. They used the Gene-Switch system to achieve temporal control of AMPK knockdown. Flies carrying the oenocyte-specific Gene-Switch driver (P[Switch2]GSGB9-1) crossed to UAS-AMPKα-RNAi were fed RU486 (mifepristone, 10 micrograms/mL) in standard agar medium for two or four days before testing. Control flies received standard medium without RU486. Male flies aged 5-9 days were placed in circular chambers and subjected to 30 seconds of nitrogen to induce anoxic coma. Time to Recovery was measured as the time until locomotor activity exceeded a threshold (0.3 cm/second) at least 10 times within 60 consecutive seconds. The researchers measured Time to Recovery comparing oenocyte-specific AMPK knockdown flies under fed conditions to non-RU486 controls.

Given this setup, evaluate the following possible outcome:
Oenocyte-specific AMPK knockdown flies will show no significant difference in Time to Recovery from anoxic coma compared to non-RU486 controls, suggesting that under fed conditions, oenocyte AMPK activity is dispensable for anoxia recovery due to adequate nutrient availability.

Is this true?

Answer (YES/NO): NO